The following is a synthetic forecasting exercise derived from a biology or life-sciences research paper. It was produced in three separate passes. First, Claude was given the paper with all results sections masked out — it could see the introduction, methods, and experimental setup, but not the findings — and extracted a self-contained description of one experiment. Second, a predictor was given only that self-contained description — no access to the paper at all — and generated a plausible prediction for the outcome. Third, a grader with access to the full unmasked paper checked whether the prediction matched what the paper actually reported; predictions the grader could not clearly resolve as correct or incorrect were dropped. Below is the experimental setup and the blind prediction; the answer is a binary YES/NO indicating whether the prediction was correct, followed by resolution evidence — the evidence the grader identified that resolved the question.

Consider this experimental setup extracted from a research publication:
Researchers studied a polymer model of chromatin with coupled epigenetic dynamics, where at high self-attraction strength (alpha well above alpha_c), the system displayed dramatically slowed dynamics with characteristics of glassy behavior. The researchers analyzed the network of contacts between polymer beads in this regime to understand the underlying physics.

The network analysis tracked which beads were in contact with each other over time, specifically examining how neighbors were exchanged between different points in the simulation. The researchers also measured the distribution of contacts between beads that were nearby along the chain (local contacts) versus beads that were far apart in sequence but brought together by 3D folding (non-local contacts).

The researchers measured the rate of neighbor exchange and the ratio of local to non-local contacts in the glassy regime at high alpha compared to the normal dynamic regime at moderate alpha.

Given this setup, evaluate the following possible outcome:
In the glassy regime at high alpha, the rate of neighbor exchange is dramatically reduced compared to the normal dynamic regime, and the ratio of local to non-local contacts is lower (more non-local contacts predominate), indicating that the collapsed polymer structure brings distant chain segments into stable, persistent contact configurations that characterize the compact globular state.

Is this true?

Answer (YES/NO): NO